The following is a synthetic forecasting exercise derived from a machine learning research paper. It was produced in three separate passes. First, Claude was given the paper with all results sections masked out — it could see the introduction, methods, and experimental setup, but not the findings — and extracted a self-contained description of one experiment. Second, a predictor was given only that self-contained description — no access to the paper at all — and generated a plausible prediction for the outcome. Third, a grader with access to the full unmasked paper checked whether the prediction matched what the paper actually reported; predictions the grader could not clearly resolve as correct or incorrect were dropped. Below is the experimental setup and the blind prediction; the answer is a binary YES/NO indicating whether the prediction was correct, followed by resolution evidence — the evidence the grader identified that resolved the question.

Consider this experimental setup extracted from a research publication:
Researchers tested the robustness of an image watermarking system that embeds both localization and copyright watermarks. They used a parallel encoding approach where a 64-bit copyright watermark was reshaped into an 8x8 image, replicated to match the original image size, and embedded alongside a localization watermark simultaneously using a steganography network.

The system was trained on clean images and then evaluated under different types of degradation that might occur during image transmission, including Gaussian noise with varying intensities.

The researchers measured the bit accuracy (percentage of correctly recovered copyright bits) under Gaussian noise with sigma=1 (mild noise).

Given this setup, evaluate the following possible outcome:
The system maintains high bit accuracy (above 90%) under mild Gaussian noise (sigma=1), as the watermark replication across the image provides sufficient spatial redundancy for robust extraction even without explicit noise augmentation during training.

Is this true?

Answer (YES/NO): NO